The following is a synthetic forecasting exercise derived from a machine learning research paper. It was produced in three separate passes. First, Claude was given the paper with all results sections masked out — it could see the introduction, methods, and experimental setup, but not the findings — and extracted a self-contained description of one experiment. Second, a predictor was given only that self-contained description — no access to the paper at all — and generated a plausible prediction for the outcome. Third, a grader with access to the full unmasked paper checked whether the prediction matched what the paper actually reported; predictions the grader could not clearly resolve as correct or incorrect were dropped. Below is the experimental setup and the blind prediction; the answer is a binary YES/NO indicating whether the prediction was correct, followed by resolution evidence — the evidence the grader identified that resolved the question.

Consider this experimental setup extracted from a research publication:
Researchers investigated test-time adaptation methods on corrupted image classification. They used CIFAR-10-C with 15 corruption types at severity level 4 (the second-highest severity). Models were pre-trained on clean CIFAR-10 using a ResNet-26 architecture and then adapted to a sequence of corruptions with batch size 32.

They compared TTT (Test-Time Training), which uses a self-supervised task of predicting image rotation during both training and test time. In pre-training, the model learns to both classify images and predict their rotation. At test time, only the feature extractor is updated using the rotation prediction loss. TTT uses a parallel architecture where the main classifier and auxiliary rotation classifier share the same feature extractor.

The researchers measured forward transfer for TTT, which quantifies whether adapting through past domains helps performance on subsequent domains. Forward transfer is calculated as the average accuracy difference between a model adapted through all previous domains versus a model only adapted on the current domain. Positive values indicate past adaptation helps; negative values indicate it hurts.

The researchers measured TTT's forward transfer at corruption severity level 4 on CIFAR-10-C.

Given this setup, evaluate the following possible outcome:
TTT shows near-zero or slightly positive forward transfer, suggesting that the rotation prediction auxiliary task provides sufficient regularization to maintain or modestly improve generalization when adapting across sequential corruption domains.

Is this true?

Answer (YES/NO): YES